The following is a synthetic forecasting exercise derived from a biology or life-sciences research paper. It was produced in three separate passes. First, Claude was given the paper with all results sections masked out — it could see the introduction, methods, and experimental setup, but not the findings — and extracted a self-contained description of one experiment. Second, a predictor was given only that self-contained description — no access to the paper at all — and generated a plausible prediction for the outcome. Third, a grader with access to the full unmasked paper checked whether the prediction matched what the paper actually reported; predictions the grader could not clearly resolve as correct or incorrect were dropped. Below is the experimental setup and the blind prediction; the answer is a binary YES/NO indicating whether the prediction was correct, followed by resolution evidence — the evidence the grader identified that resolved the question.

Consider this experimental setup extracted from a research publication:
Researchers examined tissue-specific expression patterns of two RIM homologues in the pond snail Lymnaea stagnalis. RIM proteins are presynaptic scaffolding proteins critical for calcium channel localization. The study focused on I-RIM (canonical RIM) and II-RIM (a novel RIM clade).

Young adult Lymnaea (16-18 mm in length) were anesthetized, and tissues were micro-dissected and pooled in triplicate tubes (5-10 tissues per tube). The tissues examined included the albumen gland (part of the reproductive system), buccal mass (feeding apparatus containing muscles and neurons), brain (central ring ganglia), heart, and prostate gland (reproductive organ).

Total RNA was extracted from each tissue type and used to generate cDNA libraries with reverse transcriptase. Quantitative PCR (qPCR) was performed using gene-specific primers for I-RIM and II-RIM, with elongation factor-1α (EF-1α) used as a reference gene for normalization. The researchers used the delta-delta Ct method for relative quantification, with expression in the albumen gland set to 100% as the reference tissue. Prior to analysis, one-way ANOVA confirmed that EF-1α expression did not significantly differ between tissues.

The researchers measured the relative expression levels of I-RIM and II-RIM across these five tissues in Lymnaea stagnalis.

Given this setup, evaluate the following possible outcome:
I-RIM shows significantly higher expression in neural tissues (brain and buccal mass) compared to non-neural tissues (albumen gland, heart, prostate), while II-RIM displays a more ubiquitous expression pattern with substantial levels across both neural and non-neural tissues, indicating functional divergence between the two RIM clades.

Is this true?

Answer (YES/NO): NO